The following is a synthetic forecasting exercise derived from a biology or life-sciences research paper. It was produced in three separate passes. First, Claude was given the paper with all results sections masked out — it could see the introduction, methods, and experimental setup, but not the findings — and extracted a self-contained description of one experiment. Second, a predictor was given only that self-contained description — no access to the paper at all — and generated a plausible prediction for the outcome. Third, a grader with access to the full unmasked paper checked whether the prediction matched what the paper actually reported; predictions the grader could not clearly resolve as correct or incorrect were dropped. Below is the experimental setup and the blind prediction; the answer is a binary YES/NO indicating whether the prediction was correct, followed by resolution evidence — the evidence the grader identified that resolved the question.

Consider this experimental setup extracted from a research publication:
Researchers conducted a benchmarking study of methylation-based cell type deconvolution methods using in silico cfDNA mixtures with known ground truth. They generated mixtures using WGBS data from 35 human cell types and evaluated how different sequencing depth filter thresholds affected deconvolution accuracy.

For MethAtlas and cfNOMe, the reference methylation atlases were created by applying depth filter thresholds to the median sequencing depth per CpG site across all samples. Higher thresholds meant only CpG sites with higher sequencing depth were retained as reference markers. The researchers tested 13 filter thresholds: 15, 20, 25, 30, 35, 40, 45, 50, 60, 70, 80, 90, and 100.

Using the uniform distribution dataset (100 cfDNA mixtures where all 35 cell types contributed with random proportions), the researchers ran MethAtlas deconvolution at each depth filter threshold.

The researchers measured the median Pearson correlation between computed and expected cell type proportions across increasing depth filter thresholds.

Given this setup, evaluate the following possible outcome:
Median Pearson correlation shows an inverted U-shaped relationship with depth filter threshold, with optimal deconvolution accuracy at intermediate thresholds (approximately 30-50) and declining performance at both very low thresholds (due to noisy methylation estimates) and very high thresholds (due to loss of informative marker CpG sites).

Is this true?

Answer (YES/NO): NO